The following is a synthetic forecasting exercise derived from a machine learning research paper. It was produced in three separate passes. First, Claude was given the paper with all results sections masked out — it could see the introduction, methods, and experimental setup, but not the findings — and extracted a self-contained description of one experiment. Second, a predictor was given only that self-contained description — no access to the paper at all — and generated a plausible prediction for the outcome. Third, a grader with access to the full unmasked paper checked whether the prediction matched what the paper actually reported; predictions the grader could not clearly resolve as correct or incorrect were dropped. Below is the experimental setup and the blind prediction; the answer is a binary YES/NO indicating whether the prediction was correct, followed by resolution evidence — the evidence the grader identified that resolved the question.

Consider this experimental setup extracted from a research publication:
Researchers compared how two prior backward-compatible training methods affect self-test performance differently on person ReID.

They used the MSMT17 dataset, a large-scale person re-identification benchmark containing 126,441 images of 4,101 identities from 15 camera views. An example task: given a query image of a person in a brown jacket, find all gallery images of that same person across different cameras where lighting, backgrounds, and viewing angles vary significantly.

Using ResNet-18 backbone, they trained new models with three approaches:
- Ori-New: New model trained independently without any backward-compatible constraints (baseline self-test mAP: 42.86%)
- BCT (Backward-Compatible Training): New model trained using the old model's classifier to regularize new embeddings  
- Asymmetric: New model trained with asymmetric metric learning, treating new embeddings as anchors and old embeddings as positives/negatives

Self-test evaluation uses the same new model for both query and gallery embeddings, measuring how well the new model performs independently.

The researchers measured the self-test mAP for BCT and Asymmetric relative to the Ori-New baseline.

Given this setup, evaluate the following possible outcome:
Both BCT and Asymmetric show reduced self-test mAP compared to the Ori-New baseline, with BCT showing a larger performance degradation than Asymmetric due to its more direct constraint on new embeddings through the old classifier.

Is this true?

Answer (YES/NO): NO